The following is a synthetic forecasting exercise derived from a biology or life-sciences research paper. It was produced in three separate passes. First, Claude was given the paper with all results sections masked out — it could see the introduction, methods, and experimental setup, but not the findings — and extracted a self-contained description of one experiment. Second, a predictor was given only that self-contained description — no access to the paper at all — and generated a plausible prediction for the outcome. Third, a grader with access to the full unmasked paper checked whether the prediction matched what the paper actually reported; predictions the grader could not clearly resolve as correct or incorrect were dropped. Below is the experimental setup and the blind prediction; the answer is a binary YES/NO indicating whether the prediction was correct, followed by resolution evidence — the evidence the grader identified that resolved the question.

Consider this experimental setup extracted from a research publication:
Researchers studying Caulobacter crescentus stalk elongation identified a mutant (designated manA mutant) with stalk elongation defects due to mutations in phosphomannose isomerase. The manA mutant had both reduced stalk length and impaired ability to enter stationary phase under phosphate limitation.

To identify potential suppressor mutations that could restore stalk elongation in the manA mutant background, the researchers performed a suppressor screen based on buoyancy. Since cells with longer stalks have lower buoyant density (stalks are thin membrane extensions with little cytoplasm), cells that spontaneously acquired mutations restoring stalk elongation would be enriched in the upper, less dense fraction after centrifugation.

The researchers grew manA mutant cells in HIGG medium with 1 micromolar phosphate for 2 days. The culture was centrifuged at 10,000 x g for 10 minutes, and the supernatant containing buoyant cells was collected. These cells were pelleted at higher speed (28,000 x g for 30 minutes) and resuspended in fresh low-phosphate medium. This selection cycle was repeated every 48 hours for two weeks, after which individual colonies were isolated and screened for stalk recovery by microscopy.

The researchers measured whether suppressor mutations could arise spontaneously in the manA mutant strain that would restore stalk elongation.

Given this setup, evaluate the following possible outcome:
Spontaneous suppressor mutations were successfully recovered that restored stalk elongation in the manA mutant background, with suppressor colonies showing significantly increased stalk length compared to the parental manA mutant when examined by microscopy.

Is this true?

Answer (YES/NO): YES